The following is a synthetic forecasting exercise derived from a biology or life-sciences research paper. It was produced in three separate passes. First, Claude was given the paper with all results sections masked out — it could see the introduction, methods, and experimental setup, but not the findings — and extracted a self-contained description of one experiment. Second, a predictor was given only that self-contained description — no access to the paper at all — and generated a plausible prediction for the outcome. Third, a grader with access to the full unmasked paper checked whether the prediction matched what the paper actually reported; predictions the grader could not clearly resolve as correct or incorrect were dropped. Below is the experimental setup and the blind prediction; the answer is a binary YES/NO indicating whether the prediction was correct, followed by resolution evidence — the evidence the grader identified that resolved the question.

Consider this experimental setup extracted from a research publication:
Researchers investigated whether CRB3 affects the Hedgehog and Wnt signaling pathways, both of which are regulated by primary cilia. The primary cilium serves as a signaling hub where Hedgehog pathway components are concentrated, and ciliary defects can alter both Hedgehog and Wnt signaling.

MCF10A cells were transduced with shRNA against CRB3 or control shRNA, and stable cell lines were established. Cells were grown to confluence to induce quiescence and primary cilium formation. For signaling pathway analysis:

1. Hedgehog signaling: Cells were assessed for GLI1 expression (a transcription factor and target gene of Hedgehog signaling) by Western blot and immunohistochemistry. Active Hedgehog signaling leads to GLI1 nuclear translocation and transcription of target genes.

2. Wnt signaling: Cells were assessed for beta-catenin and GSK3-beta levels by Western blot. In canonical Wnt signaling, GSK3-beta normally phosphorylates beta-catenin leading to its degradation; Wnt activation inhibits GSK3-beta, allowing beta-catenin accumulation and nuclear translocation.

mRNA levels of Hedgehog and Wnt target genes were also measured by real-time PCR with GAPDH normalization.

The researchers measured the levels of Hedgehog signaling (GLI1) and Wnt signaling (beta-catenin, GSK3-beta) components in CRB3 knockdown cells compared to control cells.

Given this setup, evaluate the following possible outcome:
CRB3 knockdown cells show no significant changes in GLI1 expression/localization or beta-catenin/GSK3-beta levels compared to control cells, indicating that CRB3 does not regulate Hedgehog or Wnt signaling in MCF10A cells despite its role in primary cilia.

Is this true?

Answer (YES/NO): NO